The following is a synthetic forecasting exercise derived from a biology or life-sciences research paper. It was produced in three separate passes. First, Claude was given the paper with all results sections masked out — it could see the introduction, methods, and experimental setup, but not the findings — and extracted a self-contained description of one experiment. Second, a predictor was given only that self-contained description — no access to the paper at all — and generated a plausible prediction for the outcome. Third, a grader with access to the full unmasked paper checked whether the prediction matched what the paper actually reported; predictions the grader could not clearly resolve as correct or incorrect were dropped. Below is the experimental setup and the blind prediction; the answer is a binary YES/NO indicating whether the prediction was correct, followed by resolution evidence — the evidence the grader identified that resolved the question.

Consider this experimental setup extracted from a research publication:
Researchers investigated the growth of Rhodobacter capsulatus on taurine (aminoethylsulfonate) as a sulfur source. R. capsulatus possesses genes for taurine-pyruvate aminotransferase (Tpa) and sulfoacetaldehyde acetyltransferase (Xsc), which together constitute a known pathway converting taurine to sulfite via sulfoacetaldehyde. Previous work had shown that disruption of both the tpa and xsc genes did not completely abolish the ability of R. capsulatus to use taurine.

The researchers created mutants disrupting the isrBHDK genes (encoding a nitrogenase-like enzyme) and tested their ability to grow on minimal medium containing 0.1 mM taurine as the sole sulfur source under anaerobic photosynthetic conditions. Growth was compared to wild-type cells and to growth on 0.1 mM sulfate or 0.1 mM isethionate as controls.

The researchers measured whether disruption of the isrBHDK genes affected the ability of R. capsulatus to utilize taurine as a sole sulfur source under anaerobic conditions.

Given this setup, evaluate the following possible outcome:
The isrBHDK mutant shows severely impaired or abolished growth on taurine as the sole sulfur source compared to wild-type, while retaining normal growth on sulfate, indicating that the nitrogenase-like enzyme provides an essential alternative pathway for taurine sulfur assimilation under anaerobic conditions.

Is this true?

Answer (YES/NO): NO